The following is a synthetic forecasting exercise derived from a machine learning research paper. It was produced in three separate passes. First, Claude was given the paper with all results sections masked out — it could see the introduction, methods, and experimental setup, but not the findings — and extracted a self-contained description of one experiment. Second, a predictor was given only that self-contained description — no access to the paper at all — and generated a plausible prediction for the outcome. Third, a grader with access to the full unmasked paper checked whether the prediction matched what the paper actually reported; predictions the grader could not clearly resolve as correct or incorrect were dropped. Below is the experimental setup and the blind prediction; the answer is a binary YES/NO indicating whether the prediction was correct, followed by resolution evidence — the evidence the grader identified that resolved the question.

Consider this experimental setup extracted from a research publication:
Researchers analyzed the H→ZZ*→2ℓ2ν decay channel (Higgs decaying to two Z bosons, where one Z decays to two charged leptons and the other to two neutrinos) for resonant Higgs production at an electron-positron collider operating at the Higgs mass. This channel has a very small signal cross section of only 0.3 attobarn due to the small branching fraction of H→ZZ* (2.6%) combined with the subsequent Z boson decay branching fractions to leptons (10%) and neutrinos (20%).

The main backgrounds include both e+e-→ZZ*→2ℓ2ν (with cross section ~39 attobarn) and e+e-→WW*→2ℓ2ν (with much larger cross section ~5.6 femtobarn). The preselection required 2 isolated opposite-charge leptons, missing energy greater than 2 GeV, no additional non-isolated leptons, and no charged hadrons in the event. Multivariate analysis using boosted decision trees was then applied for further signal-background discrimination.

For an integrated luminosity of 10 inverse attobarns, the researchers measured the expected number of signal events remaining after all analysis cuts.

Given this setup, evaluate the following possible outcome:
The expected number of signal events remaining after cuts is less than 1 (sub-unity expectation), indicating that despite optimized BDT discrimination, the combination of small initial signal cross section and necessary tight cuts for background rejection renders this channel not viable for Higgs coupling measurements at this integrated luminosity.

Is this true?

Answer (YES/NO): YES